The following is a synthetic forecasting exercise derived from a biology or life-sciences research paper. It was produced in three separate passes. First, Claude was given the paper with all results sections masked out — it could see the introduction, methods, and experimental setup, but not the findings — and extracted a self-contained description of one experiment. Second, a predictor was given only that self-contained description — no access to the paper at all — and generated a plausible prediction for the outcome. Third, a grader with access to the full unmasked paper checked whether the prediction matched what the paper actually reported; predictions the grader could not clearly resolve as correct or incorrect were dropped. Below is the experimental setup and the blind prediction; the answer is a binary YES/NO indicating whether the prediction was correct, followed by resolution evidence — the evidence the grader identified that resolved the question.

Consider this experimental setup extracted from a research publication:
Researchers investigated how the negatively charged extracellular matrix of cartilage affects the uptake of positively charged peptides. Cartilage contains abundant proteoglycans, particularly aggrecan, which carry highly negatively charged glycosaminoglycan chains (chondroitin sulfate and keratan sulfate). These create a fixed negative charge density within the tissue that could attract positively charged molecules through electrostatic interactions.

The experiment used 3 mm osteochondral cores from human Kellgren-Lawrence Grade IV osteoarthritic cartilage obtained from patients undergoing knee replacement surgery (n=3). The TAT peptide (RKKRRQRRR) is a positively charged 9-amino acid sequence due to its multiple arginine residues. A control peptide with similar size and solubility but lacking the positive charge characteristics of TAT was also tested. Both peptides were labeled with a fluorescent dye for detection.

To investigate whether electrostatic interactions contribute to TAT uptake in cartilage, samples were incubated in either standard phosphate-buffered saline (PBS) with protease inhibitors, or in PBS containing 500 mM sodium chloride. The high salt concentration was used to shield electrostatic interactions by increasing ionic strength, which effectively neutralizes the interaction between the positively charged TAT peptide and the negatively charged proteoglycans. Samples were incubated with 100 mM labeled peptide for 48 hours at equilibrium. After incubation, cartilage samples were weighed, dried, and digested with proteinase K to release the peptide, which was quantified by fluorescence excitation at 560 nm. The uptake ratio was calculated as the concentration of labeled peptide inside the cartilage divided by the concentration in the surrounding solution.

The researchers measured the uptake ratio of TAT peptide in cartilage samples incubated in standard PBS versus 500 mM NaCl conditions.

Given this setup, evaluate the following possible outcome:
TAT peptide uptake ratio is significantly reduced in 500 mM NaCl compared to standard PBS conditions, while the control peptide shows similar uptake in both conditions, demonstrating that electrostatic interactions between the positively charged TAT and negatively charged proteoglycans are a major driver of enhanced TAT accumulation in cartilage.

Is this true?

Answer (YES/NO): NO